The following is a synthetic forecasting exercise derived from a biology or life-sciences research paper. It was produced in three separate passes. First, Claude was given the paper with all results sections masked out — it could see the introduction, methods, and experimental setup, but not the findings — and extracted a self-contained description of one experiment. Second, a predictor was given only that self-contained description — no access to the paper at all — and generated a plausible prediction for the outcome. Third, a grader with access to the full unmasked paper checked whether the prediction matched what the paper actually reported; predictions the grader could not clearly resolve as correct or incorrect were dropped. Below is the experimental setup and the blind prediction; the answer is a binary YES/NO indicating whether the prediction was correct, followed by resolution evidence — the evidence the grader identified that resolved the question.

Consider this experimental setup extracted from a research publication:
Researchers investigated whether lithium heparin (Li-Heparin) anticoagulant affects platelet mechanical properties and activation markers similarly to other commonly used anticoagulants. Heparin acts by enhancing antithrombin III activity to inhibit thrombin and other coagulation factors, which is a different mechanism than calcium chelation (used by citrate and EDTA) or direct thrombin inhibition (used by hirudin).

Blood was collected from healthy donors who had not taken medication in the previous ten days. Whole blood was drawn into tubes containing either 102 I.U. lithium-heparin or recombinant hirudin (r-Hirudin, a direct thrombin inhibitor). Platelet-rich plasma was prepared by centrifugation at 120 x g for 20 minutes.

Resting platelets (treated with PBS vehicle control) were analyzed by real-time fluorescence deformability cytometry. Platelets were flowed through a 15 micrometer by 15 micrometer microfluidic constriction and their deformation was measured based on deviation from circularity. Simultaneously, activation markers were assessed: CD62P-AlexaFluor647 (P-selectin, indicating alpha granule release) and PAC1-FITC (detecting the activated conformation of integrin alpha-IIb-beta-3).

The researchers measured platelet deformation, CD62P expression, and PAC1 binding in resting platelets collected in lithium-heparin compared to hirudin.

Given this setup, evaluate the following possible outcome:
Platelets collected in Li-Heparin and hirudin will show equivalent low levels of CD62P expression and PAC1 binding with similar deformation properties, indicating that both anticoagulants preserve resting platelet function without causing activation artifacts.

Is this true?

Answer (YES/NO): NO